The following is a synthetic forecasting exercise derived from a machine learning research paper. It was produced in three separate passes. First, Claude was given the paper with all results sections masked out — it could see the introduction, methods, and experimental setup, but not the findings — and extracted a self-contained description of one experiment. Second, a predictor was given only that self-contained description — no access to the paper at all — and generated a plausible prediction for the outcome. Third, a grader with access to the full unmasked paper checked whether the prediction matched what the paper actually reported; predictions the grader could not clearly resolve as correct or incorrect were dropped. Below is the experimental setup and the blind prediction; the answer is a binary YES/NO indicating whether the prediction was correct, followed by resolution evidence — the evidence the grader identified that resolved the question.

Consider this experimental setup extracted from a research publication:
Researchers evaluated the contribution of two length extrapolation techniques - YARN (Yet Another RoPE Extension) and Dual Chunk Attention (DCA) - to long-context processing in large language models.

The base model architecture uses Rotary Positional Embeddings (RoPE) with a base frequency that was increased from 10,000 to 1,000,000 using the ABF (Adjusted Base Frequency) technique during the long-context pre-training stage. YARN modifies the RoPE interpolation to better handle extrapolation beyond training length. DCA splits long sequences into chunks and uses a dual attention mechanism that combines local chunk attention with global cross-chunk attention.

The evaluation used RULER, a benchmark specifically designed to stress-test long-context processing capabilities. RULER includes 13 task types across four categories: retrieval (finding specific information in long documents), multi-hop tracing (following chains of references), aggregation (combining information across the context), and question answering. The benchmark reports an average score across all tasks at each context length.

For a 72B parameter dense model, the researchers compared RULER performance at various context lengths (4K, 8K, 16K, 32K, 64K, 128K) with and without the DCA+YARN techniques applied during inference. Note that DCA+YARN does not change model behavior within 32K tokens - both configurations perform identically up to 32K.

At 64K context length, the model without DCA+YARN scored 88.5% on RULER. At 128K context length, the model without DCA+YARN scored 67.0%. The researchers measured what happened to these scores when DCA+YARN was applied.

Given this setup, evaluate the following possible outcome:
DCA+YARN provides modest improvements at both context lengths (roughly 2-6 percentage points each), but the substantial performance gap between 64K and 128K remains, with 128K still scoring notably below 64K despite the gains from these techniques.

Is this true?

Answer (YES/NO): NO